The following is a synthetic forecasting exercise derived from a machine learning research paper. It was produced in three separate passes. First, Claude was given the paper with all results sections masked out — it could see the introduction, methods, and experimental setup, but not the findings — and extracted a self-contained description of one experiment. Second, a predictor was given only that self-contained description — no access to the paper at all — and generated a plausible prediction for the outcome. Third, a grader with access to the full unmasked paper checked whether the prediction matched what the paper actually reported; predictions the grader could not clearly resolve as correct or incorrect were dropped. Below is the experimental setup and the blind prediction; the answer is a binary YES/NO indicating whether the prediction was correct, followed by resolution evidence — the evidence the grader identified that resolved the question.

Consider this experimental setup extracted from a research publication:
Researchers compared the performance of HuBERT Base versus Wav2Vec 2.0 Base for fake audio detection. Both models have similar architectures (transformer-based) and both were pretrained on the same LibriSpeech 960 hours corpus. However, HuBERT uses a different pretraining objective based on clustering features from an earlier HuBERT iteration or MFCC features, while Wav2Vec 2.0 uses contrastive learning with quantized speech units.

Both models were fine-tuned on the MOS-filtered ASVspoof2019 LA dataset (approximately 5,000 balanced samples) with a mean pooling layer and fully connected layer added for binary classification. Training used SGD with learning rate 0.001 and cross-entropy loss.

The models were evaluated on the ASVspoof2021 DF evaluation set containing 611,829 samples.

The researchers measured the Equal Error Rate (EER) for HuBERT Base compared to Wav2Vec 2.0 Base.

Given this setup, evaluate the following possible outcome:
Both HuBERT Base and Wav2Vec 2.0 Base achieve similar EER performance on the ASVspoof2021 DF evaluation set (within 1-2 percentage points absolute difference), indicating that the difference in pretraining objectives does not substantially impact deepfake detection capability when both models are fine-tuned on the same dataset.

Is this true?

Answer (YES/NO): YES